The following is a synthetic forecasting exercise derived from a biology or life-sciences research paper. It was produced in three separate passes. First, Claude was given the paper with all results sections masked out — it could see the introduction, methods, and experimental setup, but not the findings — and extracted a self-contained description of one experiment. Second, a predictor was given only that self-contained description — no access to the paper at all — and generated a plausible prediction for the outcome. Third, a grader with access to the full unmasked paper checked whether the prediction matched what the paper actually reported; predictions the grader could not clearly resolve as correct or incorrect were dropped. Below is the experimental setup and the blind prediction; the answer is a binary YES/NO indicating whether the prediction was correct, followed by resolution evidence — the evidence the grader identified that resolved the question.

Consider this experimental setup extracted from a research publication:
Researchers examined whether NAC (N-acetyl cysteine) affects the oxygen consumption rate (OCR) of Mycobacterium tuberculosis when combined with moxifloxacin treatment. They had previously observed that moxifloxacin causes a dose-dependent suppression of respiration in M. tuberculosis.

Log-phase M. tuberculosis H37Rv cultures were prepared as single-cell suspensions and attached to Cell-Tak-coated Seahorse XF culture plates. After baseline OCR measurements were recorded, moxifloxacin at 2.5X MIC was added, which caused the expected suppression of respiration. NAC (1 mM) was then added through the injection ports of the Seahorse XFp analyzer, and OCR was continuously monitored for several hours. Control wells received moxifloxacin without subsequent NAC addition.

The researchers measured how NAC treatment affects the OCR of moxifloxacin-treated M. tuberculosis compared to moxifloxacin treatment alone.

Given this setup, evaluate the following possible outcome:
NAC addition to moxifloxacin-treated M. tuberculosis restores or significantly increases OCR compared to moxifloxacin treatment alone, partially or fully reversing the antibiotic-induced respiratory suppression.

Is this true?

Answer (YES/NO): YES